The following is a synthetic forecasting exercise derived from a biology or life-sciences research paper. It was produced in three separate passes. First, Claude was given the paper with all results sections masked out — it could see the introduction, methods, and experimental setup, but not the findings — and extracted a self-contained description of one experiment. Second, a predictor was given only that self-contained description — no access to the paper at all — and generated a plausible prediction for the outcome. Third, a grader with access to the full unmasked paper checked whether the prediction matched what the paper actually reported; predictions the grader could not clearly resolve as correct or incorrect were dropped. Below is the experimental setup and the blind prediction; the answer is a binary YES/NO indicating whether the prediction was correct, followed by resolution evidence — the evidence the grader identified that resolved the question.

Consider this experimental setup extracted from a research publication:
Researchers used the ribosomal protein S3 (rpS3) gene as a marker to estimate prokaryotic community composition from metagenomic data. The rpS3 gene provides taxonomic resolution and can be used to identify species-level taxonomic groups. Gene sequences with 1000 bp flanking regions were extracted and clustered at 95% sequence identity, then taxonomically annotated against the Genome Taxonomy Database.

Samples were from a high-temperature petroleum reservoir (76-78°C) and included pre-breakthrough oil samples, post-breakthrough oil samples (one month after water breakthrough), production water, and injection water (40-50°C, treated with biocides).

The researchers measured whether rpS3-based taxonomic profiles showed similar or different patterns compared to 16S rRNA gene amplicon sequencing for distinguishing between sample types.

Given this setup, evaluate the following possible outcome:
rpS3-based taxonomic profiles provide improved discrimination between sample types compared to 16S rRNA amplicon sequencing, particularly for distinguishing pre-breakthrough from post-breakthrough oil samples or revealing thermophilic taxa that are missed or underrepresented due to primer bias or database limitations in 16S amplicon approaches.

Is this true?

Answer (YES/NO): NO